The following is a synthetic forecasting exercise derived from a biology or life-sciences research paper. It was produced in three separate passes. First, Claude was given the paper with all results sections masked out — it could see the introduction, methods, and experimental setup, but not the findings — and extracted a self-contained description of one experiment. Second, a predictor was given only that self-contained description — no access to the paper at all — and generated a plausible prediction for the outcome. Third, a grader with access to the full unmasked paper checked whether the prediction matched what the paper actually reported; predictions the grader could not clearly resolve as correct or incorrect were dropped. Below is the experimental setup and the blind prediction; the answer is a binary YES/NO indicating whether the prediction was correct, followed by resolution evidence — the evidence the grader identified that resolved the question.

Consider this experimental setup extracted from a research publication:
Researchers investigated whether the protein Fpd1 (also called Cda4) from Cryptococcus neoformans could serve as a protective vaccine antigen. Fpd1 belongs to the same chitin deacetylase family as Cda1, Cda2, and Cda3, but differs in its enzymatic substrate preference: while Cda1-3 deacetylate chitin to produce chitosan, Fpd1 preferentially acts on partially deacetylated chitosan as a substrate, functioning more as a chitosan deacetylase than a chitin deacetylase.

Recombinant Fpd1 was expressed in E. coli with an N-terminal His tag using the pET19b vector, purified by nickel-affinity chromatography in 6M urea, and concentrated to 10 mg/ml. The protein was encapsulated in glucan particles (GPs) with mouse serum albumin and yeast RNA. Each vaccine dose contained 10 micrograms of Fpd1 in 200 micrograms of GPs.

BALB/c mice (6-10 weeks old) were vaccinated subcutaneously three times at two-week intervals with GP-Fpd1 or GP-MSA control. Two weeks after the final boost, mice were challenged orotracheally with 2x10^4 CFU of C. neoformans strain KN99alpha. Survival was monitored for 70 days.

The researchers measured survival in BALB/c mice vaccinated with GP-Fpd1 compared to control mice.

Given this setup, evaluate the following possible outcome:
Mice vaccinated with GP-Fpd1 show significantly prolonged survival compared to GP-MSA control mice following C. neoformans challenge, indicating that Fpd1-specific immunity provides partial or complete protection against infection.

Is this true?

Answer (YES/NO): YES